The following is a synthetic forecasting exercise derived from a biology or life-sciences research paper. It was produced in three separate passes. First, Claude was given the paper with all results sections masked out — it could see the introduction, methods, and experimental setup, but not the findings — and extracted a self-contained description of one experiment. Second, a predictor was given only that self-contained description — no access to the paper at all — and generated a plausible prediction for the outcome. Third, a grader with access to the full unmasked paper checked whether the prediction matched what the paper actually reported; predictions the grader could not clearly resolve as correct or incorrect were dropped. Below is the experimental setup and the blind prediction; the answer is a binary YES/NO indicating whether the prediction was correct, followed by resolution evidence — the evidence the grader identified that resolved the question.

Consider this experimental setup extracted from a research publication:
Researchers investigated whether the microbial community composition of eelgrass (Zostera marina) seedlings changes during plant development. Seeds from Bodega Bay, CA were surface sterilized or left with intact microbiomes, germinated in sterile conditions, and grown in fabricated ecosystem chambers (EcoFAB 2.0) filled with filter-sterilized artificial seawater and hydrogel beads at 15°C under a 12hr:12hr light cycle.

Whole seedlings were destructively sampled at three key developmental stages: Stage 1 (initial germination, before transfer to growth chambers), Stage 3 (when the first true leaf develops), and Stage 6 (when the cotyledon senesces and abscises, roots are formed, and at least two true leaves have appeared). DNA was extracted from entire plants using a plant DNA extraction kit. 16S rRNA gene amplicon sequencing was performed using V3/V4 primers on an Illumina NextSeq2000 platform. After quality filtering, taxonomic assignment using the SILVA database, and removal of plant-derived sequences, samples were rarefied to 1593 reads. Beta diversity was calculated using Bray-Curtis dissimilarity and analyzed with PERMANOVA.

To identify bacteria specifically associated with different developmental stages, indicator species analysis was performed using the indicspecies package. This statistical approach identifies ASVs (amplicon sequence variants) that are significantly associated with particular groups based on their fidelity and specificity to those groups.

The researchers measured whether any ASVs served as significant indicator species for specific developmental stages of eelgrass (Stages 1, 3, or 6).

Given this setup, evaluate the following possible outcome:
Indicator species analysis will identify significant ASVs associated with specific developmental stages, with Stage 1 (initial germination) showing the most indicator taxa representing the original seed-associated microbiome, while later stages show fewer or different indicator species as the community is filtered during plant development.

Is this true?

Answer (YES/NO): YES